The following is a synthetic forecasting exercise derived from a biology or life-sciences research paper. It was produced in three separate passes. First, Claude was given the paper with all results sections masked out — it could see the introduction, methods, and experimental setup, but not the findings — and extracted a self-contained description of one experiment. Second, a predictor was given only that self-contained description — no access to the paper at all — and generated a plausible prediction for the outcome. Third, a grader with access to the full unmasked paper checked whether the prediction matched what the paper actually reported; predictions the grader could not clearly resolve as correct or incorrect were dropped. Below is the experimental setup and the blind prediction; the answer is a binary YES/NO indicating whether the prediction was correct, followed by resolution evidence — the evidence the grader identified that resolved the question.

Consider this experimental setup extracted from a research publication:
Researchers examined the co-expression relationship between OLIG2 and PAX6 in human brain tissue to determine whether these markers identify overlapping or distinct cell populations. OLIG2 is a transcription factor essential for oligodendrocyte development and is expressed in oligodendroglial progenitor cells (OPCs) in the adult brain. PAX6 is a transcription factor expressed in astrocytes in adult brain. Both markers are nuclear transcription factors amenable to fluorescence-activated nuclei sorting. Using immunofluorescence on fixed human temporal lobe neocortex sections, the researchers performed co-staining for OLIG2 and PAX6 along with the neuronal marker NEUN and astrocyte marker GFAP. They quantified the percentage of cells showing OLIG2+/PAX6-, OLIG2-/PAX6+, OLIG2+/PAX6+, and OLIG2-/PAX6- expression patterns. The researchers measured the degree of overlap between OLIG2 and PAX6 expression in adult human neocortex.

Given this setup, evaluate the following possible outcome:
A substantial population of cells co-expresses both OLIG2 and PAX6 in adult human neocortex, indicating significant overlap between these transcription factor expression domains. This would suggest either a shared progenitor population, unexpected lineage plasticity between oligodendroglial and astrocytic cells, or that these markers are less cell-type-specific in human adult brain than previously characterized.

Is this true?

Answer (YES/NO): NO